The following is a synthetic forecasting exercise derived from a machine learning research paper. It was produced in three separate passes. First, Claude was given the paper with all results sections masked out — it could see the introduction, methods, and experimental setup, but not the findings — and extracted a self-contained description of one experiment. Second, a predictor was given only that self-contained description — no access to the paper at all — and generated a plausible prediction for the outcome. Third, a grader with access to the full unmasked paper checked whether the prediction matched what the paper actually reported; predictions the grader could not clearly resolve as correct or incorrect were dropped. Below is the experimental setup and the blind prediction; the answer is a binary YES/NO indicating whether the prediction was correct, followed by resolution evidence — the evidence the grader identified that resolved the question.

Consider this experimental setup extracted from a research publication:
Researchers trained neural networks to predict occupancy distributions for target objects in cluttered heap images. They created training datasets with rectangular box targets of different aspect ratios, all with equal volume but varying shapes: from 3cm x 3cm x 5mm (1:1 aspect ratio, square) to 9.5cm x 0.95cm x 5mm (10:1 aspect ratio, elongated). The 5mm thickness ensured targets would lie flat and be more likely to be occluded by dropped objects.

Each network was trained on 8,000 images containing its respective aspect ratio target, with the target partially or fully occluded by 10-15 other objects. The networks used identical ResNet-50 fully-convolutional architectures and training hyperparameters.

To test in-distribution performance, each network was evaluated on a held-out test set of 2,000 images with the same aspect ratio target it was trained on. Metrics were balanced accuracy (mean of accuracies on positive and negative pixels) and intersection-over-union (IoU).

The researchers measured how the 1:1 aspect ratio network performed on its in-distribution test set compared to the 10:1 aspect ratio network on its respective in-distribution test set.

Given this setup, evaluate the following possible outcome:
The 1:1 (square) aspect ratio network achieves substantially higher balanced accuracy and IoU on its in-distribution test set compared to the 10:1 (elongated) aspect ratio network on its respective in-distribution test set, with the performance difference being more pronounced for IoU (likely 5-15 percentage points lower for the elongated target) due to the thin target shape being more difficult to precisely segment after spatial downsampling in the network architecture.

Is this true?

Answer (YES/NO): NO